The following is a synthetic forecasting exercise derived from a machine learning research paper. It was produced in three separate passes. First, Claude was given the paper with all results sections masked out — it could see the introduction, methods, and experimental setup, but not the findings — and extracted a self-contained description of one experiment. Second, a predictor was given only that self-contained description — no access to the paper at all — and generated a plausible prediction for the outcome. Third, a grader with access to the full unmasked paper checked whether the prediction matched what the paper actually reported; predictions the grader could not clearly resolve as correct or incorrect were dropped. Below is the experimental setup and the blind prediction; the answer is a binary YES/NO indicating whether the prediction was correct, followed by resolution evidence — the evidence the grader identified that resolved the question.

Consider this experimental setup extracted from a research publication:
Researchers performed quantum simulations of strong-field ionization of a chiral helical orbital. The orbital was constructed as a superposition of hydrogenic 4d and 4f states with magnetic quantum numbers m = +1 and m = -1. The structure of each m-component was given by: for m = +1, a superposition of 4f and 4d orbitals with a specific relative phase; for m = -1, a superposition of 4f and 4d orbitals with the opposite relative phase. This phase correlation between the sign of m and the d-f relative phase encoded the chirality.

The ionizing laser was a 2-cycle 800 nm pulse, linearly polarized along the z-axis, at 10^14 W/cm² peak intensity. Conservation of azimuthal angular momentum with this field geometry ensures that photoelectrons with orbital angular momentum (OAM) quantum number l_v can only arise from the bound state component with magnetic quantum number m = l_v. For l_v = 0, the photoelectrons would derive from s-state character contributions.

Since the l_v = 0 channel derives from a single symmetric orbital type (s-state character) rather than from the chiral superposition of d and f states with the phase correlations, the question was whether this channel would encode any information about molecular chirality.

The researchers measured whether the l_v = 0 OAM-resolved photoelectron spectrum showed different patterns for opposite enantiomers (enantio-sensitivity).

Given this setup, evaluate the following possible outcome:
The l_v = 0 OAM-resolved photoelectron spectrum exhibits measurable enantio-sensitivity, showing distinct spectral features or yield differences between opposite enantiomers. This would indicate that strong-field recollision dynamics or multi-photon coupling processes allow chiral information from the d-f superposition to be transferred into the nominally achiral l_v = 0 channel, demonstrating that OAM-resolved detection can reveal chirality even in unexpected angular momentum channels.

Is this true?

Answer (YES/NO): NO